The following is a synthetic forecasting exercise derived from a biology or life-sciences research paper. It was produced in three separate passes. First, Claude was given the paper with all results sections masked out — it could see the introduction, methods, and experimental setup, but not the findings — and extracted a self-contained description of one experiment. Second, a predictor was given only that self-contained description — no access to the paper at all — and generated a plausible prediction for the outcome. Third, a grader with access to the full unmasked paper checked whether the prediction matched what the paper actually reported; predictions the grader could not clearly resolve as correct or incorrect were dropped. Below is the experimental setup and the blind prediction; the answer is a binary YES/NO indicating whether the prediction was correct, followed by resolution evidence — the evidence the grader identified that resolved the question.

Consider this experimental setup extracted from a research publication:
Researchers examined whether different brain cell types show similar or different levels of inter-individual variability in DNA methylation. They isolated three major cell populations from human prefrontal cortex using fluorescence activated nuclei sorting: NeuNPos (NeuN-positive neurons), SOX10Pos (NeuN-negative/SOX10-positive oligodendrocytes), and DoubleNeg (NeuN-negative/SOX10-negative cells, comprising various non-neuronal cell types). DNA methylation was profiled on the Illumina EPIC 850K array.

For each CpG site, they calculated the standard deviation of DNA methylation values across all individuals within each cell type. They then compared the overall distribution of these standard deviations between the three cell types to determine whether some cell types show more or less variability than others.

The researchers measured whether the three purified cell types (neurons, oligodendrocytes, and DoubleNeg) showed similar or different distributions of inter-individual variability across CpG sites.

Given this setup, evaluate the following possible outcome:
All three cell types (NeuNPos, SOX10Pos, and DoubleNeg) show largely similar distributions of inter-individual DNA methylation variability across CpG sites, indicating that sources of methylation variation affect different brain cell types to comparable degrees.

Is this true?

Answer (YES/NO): NO